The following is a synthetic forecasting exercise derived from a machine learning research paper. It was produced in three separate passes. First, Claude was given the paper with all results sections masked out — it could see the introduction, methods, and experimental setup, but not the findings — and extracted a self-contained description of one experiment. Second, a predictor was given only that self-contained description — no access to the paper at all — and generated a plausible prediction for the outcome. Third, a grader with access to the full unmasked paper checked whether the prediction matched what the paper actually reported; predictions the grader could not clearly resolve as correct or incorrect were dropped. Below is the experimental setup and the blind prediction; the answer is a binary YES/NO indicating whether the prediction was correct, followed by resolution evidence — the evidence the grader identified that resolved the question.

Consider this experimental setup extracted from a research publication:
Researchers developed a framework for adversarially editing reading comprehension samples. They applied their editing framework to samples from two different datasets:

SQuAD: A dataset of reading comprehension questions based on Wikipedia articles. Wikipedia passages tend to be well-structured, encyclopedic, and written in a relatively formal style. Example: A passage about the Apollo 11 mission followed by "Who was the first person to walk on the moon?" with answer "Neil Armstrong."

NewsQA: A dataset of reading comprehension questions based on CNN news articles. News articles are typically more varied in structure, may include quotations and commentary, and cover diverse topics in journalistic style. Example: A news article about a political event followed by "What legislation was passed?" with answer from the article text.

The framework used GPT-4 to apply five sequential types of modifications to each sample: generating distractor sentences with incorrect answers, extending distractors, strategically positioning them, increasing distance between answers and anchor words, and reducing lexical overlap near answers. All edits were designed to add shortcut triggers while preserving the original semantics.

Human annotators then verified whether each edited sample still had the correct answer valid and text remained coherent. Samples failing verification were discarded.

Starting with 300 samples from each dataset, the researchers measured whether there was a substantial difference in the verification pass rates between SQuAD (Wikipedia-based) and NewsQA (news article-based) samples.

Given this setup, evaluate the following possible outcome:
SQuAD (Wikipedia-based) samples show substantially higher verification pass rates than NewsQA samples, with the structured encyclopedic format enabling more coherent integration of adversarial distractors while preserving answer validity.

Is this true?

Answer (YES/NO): NO